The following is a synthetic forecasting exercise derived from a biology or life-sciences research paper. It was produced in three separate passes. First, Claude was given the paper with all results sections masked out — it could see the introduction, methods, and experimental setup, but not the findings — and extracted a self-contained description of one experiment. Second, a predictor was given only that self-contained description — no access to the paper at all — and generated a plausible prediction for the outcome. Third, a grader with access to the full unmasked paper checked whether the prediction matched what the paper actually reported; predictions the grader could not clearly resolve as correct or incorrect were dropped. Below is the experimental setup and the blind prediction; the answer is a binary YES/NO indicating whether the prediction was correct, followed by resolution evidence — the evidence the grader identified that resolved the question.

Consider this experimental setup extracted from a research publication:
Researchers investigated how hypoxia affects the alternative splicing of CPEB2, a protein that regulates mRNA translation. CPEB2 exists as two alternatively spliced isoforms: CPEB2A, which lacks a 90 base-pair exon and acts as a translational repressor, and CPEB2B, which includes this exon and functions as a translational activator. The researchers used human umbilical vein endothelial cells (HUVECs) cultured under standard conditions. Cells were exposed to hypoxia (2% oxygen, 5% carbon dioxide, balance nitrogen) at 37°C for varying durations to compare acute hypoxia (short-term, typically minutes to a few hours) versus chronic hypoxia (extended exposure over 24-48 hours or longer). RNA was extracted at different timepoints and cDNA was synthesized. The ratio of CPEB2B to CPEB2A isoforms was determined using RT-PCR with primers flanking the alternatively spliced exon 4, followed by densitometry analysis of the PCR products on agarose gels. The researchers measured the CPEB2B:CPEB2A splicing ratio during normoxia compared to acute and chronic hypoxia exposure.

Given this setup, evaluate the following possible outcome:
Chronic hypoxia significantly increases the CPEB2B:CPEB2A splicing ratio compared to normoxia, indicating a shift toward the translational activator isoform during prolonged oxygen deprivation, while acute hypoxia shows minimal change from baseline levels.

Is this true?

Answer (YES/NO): YES